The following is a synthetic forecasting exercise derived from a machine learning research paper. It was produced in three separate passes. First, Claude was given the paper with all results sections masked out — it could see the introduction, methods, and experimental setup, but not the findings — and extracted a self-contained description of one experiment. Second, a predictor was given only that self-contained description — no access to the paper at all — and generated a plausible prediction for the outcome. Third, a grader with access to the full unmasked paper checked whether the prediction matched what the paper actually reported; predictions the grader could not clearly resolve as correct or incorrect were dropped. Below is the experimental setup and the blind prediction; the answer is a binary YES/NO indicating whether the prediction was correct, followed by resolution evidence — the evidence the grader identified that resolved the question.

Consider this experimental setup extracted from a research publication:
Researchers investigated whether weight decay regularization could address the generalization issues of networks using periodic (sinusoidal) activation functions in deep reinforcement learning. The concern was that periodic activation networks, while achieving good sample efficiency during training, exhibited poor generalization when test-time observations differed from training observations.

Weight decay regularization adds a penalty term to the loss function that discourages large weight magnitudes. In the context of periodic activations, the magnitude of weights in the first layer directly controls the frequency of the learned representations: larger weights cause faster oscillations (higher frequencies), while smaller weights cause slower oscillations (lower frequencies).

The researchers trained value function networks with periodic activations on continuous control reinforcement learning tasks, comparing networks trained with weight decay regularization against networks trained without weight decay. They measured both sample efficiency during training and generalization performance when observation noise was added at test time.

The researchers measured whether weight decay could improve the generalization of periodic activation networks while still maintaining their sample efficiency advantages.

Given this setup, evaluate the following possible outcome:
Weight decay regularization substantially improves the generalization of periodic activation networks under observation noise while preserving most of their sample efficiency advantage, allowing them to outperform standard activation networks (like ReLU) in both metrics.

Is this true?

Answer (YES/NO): NO